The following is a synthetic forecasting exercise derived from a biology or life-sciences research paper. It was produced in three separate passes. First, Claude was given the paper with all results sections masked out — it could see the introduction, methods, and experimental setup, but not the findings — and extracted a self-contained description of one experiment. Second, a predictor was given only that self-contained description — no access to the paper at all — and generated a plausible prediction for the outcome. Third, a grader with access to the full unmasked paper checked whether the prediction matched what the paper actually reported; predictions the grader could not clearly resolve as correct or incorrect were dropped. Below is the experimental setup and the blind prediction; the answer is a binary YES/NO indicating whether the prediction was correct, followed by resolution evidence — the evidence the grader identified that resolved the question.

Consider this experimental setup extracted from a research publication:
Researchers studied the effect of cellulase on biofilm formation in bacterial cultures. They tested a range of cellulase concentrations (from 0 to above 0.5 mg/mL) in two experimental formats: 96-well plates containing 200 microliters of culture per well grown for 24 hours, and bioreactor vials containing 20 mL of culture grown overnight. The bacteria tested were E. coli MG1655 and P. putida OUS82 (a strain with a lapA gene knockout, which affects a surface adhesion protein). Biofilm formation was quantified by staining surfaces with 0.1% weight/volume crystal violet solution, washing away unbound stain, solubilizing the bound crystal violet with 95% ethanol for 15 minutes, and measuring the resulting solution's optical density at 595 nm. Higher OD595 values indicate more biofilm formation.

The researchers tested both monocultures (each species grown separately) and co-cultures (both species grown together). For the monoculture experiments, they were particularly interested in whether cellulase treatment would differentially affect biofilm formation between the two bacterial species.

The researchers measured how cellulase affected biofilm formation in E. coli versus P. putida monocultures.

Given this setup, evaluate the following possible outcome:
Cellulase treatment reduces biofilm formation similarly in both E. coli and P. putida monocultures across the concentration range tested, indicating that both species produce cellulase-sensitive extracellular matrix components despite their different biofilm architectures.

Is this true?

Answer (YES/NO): NO